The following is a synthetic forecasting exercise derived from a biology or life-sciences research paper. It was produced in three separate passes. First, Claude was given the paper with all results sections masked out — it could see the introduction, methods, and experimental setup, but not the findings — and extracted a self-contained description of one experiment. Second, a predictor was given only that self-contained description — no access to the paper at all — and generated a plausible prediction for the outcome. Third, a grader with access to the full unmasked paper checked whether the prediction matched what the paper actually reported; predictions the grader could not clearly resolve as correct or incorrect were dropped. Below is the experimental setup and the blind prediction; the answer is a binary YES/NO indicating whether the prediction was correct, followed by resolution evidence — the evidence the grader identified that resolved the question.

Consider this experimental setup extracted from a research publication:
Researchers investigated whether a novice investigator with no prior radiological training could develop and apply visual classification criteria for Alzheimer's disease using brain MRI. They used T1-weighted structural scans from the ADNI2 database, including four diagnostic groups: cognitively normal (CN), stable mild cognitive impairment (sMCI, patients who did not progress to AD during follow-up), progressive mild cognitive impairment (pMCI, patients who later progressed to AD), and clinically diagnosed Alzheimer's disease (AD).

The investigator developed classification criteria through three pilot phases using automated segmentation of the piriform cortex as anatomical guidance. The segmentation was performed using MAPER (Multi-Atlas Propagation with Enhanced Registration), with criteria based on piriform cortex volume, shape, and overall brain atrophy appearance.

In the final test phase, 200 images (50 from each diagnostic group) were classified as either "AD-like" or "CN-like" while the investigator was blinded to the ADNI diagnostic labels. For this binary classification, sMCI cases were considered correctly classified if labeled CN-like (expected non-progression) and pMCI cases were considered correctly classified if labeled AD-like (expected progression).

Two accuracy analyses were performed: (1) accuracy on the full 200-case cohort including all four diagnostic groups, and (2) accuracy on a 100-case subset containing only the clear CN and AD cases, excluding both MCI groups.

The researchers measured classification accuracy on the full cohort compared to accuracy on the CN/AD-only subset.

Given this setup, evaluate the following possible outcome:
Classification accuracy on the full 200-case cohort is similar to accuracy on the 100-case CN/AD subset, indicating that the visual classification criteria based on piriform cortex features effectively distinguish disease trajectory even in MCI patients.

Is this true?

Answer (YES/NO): NO